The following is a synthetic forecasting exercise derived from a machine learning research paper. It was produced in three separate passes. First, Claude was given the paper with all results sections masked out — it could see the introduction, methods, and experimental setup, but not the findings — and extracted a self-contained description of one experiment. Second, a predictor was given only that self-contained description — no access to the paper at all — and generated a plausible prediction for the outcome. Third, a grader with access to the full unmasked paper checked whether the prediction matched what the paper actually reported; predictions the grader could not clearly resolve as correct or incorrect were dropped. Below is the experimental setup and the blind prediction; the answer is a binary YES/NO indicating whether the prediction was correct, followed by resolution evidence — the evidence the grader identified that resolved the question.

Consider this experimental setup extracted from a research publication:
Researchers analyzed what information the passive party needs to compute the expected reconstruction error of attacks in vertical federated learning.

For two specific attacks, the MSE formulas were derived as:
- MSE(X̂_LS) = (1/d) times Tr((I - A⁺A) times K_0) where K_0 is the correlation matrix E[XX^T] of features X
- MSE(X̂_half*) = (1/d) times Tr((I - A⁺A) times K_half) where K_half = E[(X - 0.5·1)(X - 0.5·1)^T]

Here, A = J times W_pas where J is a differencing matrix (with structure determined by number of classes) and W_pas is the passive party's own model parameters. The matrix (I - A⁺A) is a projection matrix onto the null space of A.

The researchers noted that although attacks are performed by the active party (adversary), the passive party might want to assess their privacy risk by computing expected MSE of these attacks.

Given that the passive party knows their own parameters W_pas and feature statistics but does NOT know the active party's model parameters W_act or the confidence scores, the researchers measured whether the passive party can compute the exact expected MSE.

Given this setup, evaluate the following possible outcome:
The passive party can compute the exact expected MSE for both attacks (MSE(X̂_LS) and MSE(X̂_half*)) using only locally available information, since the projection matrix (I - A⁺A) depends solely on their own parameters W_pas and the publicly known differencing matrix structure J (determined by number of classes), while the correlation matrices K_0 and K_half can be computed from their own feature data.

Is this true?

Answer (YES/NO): YES